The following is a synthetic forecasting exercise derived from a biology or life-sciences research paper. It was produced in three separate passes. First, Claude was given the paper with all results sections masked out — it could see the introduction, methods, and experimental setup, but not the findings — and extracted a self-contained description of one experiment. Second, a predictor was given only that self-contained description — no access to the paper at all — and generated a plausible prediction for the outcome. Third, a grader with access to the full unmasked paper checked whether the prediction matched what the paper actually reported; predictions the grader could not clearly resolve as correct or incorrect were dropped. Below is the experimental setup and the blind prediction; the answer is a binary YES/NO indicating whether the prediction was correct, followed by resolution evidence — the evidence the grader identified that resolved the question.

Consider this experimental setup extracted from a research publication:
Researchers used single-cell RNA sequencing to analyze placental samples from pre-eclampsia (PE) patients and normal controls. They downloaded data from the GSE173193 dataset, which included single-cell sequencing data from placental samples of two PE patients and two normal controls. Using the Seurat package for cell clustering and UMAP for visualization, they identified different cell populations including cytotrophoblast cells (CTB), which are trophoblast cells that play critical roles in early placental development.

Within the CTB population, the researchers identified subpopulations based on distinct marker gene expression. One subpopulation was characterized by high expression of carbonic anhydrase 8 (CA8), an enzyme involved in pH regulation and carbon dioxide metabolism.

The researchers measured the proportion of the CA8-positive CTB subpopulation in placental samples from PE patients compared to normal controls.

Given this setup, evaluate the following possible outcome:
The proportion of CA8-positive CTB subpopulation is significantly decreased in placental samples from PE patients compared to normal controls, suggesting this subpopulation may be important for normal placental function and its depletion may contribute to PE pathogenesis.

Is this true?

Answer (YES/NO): NO